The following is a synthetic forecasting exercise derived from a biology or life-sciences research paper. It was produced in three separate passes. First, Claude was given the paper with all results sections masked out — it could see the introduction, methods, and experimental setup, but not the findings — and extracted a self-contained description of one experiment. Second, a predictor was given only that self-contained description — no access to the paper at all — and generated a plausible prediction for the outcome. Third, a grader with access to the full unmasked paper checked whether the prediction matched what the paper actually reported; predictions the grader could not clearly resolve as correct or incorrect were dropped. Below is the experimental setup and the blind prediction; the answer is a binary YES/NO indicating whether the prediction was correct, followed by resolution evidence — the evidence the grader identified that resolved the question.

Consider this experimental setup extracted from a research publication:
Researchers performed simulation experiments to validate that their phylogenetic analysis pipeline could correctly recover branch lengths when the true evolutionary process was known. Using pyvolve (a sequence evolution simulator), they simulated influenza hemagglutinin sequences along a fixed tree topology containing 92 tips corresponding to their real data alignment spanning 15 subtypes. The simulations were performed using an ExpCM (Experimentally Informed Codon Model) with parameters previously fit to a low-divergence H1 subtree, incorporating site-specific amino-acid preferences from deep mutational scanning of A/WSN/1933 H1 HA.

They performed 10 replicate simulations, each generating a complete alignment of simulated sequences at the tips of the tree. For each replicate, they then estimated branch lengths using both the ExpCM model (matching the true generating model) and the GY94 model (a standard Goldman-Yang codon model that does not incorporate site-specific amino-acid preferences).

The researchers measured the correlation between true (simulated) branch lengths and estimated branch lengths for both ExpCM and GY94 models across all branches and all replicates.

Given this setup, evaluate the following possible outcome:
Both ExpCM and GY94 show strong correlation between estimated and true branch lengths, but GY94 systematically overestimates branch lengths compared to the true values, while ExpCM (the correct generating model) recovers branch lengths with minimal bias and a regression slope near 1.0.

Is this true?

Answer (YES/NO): NO